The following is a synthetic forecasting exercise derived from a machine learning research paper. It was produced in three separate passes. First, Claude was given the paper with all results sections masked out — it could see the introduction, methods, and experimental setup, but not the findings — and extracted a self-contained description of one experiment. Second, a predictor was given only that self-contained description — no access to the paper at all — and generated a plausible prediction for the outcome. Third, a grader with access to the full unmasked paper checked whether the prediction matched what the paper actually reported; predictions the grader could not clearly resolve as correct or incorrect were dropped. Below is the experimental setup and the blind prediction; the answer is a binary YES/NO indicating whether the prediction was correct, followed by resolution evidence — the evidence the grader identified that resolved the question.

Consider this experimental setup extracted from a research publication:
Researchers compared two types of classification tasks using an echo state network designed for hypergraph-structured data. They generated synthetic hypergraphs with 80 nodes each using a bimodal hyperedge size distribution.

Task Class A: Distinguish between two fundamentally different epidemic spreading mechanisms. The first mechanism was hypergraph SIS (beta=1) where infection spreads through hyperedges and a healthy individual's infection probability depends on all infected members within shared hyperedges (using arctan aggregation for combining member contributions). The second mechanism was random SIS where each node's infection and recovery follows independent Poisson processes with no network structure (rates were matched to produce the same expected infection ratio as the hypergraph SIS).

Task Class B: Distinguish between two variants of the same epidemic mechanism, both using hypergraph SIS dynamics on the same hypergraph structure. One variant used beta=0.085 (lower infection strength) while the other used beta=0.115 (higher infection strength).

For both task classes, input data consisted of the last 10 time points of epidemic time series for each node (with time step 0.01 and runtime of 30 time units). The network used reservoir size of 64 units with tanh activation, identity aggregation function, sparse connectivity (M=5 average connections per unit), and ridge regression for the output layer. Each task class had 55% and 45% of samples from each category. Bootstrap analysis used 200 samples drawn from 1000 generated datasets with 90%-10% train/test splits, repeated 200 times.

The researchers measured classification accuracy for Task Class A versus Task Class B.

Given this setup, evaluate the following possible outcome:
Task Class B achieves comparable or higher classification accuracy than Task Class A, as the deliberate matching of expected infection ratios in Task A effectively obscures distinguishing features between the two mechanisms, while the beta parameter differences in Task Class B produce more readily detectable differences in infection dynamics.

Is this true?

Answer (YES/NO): NO